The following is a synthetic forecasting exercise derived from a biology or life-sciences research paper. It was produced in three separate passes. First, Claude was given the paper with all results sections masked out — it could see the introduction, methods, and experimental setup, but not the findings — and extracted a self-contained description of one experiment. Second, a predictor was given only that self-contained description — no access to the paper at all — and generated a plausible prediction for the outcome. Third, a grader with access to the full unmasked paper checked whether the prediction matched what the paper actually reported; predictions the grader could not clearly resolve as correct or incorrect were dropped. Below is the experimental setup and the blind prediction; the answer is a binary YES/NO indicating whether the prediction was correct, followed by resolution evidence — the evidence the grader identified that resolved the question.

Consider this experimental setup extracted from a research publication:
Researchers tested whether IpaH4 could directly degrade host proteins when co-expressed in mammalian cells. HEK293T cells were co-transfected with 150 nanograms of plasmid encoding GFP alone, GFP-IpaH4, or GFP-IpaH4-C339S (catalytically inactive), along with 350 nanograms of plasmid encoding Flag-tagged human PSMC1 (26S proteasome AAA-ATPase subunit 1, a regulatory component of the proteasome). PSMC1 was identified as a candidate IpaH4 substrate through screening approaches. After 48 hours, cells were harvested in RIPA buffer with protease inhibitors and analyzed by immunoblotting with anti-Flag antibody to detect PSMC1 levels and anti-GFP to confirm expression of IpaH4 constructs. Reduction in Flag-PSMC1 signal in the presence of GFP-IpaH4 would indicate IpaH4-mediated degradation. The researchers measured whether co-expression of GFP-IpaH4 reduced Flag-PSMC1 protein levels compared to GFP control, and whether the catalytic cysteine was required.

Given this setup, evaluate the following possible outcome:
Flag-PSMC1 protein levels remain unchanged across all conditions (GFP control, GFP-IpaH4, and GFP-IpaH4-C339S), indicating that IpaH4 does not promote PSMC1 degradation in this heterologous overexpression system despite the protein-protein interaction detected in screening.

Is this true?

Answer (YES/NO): NO